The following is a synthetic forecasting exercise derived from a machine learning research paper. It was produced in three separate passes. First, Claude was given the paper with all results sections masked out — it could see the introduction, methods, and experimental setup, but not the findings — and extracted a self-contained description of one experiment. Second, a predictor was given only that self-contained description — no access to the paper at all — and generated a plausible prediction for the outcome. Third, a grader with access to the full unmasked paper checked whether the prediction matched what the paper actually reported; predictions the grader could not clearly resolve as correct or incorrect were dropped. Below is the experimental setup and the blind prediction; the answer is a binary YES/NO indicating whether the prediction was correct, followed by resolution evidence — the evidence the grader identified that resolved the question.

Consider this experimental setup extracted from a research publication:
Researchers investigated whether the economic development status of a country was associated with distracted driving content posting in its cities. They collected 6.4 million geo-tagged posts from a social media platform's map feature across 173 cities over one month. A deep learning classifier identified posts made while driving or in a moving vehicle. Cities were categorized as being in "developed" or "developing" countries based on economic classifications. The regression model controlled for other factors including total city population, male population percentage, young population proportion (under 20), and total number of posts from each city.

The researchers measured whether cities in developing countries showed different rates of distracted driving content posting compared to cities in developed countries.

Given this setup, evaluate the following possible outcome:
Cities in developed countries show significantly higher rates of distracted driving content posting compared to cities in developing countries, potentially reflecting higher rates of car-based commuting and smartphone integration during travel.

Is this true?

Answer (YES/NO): NO